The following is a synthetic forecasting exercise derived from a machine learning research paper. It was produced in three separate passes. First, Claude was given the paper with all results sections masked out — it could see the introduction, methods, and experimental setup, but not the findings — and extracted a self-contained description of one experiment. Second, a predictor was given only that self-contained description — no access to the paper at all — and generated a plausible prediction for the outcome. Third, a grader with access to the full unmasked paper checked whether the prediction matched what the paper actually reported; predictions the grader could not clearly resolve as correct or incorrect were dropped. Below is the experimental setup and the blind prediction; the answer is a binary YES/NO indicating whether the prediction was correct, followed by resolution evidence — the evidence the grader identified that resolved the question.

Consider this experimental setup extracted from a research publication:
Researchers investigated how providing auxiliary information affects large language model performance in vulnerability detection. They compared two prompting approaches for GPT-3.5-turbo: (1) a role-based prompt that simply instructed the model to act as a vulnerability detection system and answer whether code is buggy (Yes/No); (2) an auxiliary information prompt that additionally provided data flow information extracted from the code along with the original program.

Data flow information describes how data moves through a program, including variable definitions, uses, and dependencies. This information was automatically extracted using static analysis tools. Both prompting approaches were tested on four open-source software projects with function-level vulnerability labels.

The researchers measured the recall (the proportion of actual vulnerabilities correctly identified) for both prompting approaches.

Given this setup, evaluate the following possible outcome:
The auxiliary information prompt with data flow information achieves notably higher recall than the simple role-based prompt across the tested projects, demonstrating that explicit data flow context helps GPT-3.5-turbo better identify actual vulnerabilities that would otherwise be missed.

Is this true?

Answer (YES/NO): YES